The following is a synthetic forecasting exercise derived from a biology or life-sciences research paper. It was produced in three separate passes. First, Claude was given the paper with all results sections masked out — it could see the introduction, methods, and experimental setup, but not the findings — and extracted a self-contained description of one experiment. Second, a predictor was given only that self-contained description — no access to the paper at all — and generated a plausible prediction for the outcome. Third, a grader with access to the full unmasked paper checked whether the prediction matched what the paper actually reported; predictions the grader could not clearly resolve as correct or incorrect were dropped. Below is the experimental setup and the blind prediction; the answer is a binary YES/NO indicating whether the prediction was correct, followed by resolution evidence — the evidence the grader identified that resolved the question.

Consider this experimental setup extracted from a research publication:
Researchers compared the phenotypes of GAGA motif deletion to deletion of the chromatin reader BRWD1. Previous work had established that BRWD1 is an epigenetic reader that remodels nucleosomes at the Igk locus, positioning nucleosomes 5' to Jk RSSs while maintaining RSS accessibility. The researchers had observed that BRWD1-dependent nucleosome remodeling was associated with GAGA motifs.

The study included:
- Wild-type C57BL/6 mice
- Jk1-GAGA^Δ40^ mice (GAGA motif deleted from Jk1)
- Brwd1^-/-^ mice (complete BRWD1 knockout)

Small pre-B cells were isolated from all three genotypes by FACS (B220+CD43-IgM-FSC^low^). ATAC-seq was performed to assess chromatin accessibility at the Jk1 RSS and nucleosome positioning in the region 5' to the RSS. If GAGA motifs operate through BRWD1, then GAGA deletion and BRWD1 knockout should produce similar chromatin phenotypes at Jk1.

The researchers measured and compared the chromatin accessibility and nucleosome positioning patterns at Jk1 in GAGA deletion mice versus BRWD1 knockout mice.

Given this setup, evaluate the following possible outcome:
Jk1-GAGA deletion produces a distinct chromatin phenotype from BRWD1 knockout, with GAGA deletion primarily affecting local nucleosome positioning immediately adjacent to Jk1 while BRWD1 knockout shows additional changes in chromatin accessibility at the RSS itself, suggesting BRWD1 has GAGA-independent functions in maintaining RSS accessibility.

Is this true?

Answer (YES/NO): NO